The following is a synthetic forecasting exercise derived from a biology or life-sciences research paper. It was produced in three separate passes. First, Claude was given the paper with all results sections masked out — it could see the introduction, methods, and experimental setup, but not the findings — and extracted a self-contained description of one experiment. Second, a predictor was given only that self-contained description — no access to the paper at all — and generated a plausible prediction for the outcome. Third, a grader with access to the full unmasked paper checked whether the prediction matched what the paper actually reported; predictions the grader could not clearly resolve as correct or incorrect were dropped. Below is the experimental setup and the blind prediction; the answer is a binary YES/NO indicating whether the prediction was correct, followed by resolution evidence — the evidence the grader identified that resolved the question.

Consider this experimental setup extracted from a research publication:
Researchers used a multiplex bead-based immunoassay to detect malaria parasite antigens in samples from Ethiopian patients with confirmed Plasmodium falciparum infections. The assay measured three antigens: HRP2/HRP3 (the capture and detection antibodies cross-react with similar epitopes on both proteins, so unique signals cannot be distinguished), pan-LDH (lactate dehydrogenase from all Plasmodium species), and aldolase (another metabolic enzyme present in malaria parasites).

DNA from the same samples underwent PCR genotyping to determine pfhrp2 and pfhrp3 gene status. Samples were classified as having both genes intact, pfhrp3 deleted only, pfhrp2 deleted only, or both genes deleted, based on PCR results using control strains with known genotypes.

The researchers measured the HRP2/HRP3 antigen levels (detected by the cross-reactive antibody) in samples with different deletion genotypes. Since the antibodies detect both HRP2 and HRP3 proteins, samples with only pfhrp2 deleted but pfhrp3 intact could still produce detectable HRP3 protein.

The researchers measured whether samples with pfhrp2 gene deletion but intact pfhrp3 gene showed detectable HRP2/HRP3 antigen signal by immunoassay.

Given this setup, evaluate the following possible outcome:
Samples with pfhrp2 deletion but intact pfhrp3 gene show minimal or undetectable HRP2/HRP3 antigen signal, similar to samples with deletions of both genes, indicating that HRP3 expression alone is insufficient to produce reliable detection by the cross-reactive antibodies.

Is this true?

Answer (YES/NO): NO